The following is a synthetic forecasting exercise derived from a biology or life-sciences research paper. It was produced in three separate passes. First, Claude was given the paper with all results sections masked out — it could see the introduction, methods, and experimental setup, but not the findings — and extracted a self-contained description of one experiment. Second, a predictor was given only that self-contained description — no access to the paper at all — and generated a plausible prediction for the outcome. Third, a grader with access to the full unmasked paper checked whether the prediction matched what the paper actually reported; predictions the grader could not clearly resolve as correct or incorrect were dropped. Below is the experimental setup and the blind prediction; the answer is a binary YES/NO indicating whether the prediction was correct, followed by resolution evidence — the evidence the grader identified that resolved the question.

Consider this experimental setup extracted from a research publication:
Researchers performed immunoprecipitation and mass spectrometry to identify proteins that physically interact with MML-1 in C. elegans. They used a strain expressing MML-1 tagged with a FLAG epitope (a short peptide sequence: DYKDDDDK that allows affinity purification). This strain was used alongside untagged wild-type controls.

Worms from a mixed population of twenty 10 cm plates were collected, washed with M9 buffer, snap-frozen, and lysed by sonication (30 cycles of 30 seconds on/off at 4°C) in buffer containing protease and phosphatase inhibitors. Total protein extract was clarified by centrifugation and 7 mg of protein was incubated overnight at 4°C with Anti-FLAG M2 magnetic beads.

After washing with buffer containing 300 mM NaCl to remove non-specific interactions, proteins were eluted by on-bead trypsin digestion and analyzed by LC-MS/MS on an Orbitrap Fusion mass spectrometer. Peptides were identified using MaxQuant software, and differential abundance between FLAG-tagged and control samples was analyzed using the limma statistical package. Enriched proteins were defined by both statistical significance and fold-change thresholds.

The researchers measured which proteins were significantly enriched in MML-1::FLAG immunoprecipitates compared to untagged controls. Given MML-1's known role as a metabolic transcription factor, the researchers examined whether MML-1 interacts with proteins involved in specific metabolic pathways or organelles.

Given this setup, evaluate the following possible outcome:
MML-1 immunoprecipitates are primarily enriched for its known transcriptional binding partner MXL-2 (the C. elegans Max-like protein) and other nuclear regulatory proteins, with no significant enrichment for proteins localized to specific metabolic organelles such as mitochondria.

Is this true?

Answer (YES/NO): NO